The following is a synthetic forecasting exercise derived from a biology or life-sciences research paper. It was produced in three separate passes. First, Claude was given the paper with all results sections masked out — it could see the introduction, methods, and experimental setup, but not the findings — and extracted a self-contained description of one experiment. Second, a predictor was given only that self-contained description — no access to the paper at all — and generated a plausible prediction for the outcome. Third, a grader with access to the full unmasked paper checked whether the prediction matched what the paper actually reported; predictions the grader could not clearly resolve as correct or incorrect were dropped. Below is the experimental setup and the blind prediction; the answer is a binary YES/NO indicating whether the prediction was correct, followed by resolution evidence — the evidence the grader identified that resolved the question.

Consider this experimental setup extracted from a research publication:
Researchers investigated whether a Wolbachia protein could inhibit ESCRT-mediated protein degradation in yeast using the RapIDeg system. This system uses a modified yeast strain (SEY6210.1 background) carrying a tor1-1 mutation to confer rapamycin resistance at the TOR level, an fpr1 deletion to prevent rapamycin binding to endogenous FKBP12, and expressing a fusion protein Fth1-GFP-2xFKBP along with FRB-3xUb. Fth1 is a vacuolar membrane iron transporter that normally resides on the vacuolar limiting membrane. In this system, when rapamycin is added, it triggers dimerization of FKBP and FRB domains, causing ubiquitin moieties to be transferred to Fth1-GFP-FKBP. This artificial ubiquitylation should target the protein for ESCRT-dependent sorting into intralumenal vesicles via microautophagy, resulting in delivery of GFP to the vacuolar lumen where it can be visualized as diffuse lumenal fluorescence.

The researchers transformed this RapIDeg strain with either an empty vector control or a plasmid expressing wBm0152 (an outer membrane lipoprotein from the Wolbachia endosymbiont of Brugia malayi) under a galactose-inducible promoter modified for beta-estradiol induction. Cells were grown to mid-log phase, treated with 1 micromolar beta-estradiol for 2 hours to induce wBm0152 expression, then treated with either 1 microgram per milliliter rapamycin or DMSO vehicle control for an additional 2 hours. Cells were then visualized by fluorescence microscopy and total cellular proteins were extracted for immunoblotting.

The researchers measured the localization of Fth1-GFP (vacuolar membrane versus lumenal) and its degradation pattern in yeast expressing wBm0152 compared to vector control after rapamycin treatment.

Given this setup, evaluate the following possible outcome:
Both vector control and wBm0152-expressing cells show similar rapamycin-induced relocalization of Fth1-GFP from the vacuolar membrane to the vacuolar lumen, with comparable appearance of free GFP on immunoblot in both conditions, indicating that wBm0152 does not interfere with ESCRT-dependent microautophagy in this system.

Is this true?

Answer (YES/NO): NO